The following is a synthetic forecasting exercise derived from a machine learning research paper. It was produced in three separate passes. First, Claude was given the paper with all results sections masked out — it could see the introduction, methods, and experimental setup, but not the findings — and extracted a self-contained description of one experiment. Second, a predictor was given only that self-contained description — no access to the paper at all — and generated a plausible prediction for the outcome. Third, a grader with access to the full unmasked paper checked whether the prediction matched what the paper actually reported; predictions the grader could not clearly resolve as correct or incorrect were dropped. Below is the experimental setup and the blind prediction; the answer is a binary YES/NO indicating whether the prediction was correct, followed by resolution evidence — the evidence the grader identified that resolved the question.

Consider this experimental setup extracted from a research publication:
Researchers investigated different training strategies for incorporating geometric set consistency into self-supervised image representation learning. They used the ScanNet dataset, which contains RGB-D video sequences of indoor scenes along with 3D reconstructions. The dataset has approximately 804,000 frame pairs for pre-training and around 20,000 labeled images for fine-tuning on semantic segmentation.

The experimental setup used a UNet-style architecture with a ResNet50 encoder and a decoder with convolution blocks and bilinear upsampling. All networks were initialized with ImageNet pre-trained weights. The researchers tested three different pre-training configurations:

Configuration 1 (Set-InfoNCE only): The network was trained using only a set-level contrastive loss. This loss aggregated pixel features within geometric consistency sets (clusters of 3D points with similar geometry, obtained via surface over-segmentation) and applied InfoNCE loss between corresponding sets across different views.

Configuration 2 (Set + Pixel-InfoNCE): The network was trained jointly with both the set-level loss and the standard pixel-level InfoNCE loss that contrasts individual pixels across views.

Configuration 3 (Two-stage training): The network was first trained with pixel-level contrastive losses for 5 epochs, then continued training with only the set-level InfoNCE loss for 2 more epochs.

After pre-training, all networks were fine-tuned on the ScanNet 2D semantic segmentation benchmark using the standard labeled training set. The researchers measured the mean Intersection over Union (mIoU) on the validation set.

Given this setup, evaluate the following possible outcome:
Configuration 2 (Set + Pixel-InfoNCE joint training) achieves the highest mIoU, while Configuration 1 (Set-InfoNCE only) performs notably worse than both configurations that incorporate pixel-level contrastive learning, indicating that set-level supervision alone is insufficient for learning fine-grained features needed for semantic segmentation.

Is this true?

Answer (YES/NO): NO